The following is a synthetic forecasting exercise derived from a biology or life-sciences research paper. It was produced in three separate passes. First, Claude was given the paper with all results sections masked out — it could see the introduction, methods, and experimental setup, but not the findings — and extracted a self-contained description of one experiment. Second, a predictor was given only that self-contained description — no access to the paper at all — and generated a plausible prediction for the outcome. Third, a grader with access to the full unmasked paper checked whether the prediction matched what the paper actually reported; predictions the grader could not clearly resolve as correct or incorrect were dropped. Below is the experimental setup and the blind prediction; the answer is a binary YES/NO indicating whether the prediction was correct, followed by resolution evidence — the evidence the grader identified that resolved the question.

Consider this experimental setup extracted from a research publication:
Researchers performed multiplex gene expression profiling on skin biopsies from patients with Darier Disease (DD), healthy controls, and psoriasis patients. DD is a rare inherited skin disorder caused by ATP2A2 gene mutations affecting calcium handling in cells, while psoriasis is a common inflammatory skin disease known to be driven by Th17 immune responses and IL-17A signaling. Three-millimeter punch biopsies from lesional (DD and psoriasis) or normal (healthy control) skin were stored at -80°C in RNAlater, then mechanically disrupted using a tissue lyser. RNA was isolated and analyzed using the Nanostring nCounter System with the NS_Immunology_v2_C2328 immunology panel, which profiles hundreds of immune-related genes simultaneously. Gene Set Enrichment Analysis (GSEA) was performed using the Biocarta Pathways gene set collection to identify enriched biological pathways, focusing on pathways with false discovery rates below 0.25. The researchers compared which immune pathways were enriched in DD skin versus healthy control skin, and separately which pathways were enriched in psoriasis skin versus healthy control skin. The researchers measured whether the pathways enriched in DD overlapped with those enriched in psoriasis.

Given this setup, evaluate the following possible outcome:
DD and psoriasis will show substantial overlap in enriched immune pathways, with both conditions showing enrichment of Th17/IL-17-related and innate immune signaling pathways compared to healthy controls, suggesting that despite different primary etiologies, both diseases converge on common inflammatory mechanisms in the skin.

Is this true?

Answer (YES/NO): NO